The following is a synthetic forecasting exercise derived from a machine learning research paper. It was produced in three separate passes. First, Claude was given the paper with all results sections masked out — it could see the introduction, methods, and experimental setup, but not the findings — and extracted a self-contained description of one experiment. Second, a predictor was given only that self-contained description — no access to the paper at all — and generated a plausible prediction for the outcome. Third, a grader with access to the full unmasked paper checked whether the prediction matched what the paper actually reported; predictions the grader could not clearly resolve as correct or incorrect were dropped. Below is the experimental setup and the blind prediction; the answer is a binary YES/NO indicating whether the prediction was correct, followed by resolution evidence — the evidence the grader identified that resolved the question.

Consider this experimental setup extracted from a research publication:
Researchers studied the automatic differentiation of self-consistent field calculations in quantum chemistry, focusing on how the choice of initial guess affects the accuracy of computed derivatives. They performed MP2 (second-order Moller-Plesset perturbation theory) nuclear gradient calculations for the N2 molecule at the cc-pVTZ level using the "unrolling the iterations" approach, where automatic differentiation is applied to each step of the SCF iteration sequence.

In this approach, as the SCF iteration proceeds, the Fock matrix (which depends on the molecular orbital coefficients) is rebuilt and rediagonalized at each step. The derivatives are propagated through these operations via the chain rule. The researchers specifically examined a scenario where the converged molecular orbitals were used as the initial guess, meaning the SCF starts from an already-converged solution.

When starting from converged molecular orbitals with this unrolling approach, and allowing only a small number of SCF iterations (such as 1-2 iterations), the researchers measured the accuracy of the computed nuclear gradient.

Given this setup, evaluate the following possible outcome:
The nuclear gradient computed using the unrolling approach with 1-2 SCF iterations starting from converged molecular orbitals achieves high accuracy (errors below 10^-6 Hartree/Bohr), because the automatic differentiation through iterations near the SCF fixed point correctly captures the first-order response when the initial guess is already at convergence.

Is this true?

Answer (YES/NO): NO